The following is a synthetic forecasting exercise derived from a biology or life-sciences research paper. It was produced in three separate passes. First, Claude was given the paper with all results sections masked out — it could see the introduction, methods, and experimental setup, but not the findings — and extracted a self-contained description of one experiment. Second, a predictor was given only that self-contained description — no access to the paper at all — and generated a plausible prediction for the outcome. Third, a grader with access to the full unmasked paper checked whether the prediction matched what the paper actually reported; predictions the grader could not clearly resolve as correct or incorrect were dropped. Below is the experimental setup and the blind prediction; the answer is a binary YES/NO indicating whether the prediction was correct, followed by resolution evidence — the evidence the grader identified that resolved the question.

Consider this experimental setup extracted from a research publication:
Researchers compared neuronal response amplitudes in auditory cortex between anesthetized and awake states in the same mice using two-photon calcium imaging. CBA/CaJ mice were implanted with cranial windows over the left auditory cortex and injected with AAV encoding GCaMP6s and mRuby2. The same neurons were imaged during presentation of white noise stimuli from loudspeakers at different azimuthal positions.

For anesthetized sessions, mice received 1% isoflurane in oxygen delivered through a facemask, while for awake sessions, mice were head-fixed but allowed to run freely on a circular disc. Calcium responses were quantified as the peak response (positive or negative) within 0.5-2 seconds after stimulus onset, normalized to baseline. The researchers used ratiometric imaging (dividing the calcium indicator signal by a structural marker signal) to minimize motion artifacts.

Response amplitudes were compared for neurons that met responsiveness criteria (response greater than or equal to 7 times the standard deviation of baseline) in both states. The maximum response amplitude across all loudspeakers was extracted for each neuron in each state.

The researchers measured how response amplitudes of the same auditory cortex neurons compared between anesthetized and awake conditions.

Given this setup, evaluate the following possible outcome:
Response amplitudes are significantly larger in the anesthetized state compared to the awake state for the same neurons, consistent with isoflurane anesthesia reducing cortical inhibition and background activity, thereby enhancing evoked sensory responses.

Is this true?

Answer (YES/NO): NO